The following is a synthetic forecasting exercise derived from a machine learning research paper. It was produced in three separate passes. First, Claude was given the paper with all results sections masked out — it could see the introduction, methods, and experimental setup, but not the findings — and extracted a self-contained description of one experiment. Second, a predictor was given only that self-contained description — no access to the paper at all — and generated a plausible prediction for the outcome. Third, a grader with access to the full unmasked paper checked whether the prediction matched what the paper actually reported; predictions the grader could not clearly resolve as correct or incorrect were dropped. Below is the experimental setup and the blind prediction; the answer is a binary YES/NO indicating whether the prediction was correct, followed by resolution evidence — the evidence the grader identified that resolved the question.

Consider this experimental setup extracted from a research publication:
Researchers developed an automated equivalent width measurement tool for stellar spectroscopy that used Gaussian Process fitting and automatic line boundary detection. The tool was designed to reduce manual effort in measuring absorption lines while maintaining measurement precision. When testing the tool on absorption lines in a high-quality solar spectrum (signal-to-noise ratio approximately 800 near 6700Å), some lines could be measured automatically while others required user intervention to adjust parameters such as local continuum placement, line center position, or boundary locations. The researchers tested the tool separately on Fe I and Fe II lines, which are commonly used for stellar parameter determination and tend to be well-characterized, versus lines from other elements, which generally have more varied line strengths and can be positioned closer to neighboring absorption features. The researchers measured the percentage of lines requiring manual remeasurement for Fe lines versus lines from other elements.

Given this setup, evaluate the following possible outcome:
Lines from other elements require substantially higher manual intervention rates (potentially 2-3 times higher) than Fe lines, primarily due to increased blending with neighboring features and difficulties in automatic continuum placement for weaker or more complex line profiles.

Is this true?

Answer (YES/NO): NO